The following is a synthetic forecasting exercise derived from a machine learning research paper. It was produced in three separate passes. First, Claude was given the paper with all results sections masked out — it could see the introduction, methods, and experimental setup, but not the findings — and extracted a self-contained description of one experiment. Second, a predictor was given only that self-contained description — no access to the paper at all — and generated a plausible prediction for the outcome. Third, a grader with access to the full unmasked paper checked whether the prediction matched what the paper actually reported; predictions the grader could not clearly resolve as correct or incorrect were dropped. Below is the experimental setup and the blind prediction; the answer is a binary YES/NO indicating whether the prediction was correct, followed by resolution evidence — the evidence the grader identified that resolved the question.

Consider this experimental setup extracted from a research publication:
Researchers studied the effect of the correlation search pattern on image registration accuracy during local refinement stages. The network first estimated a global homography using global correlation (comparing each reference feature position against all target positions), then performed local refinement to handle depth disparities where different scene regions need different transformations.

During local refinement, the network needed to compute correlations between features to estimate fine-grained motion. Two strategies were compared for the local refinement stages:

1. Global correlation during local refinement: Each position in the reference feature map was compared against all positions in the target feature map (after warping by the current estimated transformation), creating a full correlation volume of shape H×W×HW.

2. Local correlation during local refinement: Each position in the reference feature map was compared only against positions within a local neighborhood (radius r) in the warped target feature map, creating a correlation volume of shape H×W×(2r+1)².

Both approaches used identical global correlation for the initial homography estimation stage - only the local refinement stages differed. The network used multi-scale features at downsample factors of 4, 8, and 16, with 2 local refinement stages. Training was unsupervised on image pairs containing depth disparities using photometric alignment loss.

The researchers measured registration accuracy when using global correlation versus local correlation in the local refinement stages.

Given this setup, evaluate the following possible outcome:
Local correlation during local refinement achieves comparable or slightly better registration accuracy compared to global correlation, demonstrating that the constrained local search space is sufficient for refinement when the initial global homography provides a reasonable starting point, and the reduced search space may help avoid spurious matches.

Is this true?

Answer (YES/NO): YES